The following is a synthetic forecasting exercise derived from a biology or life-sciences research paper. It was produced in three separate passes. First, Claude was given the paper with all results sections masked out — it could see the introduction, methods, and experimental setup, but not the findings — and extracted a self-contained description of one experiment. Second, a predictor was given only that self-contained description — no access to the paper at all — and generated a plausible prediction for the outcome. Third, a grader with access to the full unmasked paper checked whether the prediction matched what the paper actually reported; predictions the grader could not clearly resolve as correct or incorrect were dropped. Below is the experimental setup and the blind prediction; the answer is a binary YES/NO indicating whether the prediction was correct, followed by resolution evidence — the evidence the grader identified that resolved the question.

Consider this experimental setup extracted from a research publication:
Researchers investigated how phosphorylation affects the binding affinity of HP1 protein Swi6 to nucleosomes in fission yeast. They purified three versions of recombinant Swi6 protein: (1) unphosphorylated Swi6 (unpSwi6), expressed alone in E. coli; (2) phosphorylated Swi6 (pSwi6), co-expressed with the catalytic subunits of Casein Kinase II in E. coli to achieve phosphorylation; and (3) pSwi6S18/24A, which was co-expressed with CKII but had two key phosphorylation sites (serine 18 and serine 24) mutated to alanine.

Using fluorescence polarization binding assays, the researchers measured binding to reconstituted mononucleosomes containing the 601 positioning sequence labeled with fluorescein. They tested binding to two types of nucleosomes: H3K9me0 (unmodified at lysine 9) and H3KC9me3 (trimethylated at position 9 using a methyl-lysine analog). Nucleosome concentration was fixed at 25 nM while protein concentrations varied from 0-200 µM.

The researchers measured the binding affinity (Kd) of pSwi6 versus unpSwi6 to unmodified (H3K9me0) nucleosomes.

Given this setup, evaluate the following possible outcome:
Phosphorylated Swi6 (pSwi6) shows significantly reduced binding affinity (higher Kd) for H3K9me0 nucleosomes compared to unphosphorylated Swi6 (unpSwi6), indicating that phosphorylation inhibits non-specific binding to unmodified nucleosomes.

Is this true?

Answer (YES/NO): YES